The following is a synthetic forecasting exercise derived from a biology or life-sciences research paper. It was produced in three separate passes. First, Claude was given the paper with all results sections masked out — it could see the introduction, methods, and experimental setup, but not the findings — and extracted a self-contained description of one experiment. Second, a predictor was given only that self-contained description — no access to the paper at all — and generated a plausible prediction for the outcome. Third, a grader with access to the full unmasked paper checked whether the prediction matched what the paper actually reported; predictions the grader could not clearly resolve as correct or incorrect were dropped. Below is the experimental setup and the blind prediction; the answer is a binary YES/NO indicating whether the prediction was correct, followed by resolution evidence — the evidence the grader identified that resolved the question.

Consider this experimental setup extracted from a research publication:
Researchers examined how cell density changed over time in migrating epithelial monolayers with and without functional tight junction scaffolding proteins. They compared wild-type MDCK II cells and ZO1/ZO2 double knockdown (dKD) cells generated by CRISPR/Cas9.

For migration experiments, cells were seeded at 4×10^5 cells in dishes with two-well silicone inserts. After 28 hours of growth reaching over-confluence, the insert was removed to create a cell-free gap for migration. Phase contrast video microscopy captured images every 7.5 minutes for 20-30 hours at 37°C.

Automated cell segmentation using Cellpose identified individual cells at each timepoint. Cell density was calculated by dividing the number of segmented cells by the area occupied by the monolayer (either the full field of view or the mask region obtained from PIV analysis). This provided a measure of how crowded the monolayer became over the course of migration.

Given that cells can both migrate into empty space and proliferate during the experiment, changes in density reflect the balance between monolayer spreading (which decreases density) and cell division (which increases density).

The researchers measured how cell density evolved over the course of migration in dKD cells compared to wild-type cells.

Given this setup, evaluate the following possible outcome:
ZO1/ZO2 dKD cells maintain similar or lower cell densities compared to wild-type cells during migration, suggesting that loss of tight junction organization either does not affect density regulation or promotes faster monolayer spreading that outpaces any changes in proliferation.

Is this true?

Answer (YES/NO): NO